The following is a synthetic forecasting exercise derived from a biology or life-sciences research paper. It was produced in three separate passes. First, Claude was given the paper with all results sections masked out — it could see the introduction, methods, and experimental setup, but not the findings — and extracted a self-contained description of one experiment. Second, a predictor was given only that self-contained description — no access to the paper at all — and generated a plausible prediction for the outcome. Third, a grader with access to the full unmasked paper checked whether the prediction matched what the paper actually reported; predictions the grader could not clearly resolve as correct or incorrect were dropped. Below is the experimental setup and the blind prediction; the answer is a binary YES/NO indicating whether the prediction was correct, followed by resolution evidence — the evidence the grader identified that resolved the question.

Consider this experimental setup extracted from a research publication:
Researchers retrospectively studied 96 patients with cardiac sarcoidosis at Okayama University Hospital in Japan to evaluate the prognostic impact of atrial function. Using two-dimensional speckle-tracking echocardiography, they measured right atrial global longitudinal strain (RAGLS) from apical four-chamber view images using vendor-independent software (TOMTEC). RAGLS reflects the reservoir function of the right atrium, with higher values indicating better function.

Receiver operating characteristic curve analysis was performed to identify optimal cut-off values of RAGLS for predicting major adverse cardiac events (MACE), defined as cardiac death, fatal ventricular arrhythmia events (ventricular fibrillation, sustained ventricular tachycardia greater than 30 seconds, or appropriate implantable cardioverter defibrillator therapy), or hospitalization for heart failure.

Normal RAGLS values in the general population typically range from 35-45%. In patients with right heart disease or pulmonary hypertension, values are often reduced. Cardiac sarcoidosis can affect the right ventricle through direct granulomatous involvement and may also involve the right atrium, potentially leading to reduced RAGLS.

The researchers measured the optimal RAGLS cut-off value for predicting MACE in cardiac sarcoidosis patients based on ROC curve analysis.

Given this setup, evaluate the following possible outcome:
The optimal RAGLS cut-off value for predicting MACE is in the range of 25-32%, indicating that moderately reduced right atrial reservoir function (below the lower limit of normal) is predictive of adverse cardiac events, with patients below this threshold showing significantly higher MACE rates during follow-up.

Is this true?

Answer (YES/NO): NO